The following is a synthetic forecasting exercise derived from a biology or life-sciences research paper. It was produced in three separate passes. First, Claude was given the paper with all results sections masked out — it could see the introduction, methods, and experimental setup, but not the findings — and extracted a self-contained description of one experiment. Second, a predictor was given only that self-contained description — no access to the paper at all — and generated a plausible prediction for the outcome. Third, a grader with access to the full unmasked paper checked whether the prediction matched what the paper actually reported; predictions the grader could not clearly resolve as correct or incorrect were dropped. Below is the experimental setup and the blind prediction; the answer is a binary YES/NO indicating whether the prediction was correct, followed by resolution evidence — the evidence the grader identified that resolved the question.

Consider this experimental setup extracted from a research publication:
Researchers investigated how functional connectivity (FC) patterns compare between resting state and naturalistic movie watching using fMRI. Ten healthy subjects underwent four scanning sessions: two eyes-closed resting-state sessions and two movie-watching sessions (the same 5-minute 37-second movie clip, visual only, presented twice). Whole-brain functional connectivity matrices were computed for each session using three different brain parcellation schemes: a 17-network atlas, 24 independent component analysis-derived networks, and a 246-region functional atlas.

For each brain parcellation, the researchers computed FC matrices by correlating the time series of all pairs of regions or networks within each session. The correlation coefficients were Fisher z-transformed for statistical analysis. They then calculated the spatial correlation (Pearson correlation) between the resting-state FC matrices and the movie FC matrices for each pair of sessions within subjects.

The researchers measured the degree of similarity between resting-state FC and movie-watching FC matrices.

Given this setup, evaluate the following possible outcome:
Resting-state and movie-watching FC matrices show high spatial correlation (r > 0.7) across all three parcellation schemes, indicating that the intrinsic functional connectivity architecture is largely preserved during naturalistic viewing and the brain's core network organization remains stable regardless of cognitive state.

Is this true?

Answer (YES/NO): NO